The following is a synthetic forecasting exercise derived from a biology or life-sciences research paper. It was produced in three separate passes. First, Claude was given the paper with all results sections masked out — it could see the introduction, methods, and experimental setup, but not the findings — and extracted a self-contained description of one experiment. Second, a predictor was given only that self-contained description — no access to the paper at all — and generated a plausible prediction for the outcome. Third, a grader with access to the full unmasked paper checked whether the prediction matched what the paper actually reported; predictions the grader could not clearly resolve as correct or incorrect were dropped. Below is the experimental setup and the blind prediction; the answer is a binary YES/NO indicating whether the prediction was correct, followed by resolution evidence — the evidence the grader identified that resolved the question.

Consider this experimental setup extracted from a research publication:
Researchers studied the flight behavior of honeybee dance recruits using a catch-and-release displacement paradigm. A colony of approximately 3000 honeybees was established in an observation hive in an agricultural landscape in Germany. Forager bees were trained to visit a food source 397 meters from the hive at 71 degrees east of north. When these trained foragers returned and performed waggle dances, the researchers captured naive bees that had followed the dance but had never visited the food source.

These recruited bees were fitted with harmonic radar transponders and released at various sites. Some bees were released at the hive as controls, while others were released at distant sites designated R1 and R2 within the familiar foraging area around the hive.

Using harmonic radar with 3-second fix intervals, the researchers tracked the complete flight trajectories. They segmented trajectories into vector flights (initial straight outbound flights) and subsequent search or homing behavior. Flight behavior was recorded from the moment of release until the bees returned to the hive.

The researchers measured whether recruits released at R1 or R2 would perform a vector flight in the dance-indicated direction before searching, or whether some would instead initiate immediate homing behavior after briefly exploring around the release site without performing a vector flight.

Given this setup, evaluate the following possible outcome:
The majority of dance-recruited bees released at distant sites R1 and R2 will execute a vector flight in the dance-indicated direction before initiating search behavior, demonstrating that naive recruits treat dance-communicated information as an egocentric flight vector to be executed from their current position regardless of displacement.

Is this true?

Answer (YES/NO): YES